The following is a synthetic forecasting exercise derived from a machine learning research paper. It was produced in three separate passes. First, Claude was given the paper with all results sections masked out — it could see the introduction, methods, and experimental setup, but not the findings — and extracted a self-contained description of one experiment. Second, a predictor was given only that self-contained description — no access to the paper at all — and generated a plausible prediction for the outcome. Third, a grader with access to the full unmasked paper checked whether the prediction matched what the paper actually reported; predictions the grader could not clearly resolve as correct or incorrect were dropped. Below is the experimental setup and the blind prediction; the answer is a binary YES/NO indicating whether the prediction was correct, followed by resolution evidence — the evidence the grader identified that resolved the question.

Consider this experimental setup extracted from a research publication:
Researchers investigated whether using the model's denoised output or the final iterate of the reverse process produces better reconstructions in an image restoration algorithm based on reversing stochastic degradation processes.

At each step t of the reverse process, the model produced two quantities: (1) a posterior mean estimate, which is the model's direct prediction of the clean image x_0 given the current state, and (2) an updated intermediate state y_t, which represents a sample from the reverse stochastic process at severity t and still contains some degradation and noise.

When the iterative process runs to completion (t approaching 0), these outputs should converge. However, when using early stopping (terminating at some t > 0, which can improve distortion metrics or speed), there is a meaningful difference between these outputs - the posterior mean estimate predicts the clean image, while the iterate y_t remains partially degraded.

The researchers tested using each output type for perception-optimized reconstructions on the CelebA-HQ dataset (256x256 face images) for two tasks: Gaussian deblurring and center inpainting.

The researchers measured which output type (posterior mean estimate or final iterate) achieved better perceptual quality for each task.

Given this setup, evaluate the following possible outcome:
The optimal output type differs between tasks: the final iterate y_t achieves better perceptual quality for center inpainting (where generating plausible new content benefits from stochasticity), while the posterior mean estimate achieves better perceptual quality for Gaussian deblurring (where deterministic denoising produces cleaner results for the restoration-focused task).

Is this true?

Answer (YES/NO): YES